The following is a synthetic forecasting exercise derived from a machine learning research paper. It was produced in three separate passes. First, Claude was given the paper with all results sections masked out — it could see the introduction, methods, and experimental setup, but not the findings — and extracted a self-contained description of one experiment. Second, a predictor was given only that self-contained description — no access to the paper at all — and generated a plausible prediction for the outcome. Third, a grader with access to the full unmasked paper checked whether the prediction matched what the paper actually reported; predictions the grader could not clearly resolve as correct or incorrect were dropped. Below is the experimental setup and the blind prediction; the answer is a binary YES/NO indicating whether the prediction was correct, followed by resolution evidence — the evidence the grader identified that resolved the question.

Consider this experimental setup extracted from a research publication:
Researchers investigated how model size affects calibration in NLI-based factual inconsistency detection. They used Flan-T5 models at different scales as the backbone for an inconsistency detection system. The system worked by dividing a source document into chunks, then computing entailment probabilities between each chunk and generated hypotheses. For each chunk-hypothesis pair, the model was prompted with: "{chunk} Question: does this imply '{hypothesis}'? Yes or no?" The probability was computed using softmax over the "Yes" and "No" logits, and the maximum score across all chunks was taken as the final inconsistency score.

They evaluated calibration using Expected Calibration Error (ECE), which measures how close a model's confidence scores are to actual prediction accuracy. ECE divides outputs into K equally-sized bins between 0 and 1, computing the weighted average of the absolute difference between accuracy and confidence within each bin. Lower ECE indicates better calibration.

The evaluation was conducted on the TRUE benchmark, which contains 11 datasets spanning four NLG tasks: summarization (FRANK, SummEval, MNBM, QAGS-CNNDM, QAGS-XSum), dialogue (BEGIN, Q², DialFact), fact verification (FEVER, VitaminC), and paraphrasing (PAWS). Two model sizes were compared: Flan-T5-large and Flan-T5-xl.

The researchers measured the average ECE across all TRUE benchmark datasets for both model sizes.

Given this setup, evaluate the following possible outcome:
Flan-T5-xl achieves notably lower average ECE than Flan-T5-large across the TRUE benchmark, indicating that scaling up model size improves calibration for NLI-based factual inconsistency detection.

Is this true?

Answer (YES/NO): NO